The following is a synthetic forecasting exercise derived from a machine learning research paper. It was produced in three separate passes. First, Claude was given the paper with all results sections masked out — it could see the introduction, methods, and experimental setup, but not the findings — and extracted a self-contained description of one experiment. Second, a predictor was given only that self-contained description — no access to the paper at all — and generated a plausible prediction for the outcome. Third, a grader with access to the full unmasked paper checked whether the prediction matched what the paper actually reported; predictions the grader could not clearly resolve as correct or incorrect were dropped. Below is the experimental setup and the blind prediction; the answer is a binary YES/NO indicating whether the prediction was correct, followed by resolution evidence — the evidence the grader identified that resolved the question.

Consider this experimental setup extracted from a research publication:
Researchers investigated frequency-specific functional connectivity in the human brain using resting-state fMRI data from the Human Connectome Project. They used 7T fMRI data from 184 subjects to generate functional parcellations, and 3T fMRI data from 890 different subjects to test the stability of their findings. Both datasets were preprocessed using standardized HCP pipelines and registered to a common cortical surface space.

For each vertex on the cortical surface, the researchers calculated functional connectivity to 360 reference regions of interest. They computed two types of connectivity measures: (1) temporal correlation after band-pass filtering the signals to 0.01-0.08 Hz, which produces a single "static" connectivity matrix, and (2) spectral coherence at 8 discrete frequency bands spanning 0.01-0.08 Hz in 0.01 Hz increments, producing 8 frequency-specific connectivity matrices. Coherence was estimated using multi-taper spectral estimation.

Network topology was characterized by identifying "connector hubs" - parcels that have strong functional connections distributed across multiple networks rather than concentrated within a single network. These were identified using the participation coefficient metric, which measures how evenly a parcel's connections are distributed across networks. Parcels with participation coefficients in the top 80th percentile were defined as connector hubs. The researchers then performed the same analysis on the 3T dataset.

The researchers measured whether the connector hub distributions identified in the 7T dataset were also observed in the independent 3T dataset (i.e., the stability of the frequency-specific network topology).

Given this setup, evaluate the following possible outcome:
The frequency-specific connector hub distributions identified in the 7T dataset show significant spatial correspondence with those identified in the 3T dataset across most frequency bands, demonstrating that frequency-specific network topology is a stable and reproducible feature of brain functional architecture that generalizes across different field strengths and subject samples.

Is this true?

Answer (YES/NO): YES